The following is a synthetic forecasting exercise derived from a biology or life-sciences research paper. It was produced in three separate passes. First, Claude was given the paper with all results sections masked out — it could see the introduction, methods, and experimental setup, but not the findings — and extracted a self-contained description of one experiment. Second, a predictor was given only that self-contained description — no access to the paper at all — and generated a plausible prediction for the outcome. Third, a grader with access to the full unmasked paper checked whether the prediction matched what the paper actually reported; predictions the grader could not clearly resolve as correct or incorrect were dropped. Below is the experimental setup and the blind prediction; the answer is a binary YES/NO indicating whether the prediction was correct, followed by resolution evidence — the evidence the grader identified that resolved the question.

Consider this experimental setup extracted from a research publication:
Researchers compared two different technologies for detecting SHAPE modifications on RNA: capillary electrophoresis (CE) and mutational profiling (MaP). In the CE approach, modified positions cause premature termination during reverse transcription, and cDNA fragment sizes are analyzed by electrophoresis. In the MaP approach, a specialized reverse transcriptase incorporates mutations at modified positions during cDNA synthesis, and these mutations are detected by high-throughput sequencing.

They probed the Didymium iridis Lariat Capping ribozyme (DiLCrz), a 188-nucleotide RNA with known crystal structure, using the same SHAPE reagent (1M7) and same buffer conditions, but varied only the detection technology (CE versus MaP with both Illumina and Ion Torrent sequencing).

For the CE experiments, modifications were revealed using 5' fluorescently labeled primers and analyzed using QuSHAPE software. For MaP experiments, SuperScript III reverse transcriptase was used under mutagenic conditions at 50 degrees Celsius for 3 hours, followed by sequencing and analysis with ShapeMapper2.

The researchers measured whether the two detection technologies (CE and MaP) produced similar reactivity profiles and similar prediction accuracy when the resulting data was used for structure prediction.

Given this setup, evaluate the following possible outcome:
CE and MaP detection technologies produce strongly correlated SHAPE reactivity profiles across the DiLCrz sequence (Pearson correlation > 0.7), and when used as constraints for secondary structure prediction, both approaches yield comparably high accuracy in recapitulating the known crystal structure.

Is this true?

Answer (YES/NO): NO